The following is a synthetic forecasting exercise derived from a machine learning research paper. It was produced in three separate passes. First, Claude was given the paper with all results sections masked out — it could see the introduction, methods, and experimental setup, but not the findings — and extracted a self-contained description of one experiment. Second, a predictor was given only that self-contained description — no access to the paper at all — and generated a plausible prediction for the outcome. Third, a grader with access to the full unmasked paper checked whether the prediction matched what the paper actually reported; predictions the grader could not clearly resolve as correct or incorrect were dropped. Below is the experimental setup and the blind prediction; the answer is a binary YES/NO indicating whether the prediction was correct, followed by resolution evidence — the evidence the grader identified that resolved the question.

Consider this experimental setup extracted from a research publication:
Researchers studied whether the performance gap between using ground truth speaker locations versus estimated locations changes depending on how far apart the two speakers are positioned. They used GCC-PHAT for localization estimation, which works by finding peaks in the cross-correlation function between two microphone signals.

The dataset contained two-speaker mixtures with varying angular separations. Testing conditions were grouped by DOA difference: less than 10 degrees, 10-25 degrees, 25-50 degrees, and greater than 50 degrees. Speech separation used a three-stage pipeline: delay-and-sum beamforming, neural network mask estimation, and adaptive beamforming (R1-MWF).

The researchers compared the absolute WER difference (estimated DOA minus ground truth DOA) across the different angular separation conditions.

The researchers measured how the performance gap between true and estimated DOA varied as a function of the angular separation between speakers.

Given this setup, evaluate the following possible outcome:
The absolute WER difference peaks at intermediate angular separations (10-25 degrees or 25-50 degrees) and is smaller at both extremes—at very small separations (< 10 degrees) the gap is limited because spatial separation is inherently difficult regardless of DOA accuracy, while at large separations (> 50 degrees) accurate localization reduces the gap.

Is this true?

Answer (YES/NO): NO